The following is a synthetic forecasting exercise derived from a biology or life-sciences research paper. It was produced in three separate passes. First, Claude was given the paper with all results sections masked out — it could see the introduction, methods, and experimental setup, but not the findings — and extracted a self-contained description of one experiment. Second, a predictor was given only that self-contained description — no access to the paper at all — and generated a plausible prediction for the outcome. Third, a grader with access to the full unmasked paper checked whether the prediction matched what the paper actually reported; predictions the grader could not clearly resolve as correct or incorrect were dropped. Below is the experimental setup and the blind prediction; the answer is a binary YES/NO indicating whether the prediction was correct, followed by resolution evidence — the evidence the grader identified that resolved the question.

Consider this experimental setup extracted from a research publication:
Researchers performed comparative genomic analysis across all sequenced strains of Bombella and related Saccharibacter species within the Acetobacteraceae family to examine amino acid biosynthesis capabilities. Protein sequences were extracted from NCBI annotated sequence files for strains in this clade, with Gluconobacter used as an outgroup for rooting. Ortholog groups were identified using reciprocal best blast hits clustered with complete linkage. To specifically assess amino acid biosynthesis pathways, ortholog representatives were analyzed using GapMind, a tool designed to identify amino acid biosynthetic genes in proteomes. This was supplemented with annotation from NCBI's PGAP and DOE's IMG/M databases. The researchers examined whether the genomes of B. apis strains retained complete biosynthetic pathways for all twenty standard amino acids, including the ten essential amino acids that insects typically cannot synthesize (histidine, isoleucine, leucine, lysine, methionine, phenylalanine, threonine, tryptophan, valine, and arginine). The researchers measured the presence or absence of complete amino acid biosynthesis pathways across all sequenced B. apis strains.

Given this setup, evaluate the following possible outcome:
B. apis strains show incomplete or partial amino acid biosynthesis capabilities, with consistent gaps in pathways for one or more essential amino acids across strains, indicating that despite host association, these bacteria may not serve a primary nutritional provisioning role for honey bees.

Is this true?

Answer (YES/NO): NO